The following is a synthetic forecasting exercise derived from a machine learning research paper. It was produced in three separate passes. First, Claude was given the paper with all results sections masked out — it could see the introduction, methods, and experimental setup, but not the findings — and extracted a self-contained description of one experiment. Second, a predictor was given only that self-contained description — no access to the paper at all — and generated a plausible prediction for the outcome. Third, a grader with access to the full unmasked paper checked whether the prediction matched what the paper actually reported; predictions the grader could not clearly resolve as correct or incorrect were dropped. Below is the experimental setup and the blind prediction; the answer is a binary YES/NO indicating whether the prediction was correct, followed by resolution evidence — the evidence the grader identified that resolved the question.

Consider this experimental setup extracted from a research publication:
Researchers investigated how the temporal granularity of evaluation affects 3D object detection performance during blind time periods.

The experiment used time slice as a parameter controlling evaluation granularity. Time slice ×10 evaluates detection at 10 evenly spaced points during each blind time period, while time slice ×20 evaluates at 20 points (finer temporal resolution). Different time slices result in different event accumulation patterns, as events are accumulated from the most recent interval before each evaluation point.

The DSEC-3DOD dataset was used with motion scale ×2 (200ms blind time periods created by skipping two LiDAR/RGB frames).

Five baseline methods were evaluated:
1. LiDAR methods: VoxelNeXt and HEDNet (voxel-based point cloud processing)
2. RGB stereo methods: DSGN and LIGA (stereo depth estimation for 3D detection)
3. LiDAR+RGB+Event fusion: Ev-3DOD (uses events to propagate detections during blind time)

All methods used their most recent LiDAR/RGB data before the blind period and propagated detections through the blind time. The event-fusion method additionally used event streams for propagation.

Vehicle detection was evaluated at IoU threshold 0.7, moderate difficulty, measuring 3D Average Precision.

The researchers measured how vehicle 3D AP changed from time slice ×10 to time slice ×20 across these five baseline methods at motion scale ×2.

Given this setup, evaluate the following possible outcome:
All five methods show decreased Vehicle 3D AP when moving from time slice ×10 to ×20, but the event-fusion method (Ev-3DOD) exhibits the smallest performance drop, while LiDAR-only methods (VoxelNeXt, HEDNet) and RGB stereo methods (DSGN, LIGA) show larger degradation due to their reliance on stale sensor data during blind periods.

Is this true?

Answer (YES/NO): NO